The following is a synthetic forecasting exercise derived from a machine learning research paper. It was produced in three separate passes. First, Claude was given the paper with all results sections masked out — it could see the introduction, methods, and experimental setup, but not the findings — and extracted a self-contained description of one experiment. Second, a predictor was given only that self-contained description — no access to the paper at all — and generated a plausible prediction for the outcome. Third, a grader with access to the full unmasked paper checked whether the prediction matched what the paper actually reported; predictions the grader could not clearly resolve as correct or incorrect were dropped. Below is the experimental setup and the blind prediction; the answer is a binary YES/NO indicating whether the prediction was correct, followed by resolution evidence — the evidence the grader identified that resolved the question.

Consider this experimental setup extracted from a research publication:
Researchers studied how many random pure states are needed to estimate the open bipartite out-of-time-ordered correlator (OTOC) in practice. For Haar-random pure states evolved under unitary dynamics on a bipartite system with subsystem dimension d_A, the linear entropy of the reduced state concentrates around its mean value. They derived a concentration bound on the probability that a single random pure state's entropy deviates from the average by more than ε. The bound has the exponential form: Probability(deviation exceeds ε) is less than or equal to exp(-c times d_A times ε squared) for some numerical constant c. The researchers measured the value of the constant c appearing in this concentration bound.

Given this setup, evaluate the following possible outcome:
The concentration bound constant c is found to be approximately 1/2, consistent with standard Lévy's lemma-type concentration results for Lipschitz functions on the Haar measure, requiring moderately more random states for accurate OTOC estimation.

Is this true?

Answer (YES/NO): NO